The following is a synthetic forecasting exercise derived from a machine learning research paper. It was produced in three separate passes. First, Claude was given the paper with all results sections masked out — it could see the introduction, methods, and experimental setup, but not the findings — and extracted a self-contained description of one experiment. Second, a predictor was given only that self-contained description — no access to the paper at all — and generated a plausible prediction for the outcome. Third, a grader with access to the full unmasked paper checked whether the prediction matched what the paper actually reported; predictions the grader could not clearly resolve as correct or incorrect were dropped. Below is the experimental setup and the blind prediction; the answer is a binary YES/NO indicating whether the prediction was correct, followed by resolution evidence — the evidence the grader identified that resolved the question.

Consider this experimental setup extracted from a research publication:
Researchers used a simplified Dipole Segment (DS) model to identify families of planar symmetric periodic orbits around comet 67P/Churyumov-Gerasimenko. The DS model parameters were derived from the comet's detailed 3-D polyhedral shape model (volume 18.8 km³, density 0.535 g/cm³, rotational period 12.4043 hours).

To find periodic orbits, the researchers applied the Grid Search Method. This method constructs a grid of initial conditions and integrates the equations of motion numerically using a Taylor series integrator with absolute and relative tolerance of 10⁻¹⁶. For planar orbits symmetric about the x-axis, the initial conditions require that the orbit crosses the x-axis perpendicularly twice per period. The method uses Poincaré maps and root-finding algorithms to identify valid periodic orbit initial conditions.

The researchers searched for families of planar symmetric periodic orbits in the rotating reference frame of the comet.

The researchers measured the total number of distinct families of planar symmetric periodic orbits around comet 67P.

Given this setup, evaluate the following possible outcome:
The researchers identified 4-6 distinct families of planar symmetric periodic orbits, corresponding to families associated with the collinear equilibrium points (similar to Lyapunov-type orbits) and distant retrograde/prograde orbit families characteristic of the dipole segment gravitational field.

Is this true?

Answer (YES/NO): NO